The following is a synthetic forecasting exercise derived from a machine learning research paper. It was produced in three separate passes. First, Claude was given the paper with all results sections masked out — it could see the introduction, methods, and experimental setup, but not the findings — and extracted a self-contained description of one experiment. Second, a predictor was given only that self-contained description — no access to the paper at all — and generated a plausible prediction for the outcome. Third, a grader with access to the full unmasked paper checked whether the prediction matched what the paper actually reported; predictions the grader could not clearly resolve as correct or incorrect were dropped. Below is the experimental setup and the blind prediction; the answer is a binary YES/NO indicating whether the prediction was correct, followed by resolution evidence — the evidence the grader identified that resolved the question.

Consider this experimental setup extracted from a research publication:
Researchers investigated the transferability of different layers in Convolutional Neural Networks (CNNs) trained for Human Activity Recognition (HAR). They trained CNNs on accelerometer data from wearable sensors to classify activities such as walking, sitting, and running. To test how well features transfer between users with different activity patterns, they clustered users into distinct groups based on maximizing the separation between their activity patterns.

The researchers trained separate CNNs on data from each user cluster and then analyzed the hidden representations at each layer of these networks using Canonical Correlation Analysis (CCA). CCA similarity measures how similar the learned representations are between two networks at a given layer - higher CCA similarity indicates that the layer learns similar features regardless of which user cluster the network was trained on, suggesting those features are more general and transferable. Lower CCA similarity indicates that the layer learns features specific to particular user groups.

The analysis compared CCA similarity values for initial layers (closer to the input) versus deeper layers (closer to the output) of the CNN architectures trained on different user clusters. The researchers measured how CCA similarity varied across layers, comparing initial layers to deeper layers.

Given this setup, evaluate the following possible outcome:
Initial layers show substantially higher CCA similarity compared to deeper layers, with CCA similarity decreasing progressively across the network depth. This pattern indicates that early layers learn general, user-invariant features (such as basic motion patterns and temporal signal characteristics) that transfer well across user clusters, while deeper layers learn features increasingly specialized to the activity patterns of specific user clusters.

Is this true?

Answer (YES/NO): NO